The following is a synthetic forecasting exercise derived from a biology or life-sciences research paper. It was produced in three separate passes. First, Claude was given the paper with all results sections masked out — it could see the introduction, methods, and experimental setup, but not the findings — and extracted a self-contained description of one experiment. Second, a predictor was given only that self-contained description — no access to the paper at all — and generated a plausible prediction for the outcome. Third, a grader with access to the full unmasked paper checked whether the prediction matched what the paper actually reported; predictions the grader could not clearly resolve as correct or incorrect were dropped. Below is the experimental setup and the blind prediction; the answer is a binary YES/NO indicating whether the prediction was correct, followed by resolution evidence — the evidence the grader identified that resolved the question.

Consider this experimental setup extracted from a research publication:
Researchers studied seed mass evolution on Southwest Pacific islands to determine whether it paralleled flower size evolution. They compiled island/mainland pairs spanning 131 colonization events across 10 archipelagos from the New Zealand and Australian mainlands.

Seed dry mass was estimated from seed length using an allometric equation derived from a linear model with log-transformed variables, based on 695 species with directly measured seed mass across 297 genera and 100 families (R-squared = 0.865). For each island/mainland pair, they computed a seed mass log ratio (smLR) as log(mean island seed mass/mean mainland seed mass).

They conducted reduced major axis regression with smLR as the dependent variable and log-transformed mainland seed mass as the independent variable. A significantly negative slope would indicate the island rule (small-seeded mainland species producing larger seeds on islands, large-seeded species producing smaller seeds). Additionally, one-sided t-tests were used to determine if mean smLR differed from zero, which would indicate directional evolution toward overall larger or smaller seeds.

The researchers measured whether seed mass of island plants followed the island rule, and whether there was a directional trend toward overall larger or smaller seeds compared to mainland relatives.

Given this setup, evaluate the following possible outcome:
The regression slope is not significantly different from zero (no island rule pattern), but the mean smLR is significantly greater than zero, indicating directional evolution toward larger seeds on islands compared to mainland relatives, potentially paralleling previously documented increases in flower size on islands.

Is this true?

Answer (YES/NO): NO